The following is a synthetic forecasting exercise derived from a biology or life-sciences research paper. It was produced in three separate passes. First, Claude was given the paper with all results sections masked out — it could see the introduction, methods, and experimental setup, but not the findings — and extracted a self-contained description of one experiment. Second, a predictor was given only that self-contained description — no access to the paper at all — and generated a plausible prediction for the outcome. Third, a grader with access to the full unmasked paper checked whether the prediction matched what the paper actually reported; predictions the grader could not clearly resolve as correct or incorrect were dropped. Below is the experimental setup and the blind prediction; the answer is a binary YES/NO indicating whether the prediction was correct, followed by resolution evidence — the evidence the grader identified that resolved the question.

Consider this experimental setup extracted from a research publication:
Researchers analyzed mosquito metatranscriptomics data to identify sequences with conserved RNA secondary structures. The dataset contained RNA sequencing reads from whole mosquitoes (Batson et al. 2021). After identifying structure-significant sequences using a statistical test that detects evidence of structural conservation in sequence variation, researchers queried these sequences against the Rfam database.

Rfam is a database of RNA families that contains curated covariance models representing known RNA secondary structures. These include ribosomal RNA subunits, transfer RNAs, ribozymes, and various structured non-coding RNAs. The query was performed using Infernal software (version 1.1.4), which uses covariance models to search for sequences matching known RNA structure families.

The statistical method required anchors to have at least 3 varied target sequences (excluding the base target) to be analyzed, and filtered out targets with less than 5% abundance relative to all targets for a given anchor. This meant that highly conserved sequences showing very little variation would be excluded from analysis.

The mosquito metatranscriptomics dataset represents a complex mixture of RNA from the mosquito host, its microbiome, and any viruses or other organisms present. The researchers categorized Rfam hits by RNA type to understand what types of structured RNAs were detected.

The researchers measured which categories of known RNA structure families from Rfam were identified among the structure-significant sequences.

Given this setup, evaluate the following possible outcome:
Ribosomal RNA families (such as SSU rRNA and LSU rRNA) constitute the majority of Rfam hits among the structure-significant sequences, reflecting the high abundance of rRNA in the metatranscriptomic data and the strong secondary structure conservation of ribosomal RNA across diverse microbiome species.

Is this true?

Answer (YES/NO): YES